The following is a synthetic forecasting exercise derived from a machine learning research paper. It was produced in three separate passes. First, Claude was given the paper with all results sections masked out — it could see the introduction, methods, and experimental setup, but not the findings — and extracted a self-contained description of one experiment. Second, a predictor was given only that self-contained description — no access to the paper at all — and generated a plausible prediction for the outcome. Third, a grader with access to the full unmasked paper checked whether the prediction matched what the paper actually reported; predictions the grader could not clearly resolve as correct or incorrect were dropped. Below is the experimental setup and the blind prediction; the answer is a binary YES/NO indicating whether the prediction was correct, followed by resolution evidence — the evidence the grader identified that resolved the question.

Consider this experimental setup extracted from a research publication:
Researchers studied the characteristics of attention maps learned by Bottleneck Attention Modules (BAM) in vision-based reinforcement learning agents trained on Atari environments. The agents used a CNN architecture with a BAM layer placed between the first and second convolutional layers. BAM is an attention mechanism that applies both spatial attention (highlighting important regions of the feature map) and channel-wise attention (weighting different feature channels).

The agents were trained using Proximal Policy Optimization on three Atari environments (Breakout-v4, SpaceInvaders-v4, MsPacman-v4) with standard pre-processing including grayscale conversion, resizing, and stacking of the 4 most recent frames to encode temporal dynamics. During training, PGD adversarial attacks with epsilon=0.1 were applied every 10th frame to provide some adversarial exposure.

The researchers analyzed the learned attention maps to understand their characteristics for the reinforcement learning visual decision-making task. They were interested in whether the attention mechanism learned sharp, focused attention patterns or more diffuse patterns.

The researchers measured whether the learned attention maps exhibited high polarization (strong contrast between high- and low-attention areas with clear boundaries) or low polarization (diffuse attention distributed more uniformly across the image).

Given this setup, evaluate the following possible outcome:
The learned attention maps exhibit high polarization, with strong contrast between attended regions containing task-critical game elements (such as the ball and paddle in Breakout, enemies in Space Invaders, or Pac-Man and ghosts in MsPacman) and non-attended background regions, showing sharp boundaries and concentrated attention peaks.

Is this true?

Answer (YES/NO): YES